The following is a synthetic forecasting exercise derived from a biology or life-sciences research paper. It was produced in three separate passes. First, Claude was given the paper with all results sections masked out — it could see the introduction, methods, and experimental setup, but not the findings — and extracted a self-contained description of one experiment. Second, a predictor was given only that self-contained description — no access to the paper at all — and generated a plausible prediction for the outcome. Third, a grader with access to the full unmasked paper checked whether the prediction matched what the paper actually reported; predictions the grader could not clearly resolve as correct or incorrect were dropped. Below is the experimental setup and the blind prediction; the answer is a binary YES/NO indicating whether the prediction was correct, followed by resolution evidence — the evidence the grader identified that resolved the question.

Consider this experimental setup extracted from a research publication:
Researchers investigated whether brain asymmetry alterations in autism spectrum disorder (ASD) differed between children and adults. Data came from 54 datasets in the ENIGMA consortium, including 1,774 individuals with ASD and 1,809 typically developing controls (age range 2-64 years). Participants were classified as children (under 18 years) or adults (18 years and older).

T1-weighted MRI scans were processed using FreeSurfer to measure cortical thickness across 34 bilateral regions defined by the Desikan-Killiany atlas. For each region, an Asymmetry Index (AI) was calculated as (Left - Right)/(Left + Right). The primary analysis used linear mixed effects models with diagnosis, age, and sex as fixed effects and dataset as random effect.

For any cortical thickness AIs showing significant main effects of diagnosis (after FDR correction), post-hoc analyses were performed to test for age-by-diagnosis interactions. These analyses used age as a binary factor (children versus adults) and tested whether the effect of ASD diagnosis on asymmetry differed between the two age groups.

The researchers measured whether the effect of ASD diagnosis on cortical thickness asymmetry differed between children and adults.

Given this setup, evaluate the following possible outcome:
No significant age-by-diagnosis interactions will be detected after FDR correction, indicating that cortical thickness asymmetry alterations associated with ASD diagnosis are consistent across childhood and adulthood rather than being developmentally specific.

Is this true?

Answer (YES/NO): YES